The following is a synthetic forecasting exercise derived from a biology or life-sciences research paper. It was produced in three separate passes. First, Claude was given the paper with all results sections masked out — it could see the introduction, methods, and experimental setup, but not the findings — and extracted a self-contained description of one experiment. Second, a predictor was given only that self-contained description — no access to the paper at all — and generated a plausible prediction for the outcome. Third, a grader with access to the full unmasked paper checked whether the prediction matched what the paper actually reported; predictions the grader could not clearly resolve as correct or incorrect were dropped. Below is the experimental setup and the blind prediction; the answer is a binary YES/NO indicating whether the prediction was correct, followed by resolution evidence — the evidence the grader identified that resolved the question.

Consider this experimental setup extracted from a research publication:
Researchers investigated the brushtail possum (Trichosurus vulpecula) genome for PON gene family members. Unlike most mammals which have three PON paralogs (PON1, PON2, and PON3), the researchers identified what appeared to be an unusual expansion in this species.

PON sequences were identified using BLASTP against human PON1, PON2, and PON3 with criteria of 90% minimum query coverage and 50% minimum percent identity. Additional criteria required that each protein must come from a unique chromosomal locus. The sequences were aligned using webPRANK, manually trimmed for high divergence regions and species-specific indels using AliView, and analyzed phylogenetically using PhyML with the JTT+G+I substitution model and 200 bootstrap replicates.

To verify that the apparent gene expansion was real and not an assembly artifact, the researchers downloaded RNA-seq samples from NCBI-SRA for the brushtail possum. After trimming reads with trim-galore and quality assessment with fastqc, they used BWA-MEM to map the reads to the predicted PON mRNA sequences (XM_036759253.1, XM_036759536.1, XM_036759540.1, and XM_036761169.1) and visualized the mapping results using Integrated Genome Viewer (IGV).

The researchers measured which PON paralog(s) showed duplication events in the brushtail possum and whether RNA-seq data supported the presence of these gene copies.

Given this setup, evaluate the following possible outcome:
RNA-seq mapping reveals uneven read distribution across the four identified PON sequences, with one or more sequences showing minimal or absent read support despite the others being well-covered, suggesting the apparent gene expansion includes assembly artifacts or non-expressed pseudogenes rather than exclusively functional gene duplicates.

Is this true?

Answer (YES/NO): NO